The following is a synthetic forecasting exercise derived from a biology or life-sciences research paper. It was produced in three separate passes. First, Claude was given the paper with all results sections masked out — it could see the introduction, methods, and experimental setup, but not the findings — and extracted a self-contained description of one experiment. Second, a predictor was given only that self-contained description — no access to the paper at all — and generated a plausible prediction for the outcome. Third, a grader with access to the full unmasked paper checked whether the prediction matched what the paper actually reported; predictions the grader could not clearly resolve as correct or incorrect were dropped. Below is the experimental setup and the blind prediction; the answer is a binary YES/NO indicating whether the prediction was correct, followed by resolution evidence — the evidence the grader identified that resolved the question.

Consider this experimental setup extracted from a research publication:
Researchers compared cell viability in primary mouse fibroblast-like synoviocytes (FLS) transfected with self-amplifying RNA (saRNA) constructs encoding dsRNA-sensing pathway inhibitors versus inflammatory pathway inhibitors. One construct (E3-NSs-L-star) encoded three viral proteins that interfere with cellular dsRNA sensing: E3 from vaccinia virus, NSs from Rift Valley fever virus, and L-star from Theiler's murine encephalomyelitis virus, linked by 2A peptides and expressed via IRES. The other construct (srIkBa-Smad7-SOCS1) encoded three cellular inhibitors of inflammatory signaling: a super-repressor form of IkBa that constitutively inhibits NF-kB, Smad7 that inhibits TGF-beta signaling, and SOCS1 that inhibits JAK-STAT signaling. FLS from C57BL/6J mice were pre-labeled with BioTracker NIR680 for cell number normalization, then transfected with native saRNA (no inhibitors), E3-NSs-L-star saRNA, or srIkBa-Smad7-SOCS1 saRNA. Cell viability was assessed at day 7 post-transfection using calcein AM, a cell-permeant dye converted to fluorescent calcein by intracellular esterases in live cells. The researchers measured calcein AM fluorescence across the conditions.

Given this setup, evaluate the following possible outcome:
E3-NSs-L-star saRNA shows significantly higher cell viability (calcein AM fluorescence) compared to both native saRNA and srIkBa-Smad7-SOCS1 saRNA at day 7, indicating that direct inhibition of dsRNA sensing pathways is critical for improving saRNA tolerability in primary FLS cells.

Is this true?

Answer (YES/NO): NO